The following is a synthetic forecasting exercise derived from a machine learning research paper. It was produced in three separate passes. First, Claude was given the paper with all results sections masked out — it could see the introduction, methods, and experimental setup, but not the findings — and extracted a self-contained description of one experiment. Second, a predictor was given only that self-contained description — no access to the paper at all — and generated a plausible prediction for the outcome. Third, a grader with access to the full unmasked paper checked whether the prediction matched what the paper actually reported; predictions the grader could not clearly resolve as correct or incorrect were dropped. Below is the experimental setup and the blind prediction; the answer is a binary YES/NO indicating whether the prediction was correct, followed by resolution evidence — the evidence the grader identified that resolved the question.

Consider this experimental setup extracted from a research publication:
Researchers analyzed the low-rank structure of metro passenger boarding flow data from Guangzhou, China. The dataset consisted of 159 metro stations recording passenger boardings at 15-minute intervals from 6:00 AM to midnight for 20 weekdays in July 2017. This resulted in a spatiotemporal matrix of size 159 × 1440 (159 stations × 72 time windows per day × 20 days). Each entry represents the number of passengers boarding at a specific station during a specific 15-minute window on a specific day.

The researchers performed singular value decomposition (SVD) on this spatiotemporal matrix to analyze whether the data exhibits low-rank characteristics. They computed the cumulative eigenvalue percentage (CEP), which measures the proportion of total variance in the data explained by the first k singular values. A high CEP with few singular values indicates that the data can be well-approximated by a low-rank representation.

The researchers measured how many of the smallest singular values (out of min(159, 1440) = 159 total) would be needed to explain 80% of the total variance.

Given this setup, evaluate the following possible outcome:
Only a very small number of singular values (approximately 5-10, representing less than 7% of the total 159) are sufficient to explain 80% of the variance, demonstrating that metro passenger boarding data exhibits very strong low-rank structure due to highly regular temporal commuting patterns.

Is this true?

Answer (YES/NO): NO